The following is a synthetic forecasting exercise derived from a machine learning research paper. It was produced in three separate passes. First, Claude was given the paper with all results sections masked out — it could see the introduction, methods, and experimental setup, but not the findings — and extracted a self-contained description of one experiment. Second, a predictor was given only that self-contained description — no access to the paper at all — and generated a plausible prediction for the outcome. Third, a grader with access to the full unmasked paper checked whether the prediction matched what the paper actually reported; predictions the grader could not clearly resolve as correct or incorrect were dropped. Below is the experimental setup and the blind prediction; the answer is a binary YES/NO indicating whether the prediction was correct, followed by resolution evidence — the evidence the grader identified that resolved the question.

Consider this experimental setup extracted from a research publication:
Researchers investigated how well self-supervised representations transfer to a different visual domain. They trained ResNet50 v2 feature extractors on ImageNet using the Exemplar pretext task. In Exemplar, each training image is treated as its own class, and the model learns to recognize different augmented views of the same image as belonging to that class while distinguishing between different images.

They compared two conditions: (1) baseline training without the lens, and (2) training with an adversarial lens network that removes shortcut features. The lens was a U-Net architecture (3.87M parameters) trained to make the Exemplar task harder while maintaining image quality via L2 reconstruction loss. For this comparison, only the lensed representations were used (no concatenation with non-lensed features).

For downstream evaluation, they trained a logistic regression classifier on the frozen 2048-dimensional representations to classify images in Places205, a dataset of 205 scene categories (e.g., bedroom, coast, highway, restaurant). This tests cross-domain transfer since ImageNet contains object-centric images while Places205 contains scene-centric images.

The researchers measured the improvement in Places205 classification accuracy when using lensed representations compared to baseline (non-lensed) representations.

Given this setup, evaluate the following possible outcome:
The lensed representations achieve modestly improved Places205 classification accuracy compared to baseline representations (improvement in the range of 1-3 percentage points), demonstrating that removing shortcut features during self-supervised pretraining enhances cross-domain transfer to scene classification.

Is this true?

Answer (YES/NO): NO